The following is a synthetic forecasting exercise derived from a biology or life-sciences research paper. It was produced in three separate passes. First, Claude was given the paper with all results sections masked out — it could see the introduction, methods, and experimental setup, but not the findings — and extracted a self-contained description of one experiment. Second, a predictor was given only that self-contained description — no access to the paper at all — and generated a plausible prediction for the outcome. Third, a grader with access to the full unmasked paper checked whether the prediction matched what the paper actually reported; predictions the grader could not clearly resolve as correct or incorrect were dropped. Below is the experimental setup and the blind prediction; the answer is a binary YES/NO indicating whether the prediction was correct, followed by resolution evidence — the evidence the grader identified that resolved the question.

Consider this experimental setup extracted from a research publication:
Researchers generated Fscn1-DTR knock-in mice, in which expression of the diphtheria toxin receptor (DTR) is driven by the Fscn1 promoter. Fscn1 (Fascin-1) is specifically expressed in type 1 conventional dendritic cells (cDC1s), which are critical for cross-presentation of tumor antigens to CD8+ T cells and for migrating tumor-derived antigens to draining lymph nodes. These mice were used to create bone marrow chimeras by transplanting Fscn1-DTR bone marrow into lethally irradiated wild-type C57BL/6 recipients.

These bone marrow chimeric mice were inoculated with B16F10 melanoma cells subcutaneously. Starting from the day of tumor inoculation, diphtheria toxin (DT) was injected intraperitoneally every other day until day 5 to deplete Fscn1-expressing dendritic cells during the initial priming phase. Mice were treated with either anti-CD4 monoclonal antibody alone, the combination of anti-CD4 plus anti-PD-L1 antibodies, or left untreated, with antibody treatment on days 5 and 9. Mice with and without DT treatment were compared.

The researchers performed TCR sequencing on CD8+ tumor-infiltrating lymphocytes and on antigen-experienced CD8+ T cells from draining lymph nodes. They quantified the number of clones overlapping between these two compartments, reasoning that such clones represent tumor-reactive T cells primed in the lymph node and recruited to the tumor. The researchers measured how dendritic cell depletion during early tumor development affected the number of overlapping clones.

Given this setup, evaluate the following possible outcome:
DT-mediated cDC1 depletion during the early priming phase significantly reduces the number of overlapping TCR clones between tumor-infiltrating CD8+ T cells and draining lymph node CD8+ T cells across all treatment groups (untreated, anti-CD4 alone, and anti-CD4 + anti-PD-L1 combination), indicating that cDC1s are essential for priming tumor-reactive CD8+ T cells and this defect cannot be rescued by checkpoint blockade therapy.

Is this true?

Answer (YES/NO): NO